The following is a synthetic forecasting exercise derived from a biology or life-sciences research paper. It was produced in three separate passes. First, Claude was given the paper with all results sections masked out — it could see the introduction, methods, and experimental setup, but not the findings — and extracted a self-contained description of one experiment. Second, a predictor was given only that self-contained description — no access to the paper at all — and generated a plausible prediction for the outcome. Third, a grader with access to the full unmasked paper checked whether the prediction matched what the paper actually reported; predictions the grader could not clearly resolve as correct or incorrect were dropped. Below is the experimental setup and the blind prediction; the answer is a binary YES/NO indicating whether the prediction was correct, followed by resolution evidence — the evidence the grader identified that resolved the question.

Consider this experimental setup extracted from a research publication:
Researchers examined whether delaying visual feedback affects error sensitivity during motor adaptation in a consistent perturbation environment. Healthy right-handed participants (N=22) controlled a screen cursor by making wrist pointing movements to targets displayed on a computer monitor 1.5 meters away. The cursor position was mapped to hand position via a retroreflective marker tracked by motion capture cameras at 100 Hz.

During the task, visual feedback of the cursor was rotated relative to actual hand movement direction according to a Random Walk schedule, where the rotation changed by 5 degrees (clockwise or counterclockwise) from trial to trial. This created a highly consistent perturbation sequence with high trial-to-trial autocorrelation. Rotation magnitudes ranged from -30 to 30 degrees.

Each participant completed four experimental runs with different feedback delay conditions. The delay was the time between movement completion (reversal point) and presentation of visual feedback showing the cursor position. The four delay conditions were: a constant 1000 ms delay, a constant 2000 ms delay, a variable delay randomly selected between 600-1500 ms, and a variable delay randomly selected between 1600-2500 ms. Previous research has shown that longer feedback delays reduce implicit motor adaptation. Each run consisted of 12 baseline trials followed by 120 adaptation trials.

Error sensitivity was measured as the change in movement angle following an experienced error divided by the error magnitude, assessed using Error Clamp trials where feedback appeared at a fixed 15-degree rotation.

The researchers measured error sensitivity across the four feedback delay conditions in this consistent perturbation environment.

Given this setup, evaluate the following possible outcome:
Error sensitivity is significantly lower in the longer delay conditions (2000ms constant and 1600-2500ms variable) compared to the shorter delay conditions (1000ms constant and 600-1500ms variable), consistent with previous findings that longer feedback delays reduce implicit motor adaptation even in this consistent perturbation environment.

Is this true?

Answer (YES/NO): NO